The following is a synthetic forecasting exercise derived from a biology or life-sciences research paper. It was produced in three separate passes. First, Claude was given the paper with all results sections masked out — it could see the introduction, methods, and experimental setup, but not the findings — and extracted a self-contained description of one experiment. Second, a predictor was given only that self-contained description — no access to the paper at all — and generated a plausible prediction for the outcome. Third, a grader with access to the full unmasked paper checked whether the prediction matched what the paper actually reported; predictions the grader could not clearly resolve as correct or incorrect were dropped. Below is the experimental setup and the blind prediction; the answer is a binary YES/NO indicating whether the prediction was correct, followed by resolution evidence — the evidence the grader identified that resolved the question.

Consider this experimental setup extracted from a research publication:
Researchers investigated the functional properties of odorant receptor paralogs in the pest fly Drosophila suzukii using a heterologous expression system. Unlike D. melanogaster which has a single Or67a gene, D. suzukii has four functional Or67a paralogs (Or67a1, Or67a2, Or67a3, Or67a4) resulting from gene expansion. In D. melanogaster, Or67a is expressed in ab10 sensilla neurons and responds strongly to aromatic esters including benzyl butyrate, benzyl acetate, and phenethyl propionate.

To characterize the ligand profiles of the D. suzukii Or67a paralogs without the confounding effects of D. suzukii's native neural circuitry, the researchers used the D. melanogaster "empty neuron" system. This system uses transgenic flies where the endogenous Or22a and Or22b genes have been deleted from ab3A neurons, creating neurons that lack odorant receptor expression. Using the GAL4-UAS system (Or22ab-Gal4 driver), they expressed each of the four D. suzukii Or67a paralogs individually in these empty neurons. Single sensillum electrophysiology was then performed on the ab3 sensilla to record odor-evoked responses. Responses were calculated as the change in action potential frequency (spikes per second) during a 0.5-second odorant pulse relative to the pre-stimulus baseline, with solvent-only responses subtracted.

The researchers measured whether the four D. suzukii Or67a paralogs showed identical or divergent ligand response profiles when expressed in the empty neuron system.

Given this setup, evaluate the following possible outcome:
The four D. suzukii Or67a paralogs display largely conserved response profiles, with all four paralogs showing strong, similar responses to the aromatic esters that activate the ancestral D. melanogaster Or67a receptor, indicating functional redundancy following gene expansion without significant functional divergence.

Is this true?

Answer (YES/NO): NO